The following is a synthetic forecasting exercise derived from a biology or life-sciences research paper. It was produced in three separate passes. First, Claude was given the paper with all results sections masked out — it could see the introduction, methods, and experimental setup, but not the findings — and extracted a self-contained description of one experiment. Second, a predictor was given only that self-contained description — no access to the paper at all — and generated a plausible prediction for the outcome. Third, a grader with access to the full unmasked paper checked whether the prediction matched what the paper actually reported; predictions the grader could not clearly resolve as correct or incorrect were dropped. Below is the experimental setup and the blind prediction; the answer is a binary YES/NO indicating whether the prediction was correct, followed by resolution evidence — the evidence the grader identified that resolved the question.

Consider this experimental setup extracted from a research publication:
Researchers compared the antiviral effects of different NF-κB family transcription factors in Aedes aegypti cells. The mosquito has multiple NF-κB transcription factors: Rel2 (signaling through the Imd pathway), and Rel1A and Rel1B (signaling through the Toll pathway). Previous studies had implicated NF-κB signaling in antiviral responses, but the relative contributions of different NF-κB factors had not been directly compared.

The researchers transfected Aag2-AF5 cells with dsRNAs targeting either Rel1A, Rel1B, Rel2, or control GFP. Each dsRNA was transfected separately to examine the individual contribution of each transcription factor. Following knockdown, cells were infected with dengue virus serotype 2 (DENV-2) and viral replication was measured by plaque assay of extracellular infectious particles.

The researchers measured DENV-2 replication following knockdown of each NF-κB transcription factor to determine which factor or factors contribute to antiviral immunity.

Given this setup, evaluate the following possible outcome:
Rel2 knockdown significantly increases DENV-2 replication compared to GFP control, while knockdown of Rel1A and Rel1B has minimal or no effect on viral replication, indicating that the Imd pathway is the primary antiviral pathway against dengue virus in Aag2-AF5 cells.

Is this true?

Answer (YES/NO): NO